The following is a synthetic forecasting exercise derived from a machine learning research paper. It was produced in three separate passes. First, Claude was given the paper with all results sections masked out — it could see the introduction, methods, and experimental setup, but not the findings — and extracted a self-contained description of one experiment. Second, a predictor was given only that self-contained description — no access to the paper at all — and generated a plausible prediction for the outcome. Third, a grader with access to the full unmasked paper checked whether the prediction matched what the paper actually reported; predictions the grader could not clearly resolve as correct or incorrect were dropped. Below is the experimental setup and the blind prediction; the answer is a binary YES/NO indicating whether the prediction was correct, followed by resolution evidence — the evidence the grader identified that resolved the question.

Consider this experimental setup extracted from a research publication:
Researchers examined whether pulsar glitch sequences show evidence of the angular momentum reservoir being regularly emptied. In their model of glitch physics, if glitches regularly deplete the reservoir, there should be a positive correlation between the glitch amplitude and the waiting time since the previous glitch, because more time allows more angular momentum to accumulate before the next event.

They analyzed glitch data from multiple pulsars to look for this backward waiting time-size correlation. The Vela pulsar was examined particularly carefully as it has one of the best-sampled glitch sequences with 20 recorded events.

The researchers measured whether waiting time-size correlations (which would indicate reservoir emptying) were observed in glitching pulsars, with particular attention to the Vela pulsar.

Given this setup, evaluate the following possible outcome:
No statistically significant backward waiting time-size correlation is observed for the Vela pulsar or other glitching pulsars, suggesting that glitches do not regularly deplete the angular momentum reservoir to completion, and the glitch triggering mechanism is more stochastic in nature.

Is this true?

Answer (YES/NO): YES